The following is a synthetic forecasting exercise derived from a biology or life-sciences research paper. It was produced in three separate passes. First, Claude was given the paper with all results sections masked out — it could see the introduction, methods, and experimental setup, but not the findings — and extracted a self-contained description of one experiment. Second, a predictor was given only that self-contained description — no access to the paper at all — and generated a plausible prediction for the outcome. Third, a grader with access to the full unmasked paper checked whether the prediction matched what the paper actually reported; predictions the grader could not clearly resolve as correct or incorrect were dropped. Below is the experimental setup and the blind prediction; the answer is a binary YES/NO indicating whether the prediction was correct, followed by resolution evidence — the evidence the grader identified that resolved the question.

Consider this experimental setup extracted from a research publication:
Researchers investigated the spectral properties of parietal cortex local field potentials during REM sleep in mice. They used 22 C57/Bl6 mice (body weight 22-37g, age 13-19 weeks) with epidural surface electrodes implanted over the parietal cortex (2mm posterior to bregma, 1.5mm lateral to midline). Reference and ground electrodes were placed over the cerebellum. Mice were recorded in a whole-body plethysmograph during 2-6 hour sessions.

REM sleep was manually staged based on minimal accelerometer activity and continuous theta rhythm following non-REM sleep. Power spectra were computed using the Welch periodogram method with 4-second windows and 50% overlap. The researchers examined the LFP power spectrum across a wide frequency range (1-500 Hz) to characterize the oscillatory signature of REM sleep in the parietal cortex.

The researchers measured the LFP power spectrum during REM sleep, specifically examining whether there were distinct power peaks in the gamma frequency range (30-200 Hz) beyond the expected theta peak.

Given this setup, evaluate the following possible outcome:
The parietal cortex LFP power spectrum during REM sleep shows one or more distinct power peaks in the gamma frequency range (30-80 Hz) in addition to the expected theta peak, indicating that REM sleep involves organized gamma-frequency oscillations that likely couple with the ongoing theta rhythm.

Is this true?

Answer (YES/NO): YES